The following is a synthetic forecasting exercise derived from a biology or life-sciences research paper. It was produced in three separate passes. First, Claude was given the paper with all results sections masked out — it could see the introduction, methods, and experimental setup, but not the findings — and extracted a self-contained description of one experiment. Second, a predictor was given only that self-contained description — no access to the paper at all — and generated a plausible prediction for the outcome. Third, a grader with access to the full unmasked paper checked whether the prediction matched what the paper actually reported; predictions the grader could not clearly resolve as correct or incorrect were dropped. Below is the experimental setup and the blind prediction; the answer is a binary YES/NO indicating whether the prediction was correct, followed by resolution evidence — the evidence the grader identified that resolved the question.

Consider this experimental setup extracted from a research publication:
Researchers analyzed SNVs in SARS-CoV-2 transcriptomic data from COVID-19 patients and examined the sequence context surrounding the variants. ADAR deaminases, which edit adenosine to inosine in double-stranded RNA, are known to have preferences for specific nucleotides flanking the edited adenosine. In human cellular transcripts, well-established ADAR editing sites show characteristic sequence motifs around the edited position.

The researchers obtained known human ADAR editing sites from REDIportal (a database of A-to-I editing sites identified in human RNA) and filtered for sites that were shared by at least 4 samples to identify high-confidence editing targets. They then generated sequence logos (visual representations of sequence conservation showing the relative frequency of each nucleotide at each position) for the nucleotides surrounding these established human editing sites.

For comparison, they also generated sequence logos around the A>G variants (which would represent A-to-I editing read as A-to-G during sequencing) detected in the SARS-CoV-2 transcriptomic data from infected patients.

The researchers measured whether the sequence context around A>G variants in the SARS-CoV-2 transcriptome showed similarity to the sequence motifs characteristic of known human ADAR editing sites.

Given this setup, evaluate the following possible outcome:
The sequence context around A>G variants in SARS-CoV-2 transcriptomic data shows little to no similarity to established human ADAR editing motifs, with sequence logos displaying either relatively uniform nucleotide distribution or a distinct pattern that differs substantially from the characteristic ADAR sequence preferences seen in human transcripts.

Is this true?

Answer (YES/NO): NO